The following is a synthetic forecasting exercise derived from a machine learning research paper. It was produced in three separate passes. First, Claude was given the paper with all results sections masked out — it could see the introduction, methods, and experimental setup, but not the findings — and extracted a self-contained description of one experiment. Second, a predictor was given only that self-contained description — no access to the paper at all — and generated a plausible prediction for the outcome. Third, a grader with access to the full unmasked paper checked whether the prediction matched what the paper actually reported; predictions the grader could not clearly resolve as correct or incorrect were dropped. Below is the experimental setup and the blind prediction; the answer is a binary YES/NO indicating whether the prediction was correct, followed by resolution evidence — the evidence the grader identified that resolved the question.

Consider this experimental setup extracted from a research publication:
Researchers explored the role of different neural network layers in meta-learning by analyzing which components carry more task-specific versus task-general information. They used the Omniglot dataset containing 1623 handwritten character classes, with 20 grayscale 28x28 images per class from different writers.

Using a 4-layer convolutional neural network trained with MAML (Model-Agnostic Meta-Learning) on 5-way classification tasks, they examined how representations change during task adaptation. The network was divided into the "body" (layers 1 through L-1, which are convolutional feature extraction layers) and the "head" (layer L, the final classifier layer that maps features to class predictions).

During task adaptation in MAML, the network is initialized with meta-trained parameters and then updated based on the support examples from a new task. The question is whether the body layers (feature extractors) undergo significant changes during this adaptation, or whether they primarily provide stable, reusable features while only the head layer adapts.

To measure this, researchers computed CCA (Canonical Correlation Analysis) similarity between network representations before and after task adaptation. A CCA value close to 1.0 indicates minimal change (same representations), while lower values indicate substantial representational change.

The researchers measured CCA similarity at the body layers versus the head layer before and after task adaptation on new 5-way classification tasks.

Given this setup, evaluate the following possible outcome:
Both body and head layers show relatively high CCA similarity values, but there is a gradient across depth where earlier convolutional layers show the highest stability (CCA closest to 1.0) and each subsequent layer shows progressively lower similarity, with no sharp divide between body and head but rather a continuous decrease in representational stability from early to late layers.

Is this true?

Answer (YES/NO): NO